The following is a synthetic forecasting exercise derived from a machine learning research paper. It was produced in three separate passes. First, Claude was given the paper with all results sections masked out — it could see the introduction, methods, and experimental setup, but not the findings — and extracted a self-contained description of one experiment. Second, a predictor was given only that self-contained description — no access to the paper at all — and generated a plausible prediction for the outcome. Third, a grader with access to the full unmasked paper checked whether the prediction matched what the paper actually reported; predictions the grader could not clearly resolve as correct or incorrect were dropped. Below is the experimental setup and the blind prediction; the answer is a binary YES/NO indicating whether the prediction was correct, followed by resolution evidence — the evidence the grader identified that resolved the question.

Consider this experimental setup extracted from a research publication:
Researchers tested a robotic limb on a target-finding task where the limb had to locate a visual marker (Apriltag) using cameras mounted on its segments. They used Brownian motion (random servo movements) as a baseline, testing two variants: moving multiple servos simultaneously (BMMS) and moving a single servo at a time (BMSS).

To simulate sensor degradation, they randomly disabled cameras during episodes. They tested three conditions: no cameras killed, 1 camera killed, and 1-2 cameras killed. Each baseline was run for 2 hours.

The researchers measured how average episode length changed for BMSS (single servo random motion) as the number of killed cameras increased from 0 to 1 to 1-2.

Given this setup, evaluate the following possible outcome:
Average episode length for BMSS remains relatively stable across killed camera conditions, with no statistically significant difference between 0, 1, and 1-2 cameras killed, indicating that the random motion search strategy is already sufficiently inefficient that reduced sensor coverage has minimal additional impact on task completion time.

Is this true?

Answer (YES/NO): NO